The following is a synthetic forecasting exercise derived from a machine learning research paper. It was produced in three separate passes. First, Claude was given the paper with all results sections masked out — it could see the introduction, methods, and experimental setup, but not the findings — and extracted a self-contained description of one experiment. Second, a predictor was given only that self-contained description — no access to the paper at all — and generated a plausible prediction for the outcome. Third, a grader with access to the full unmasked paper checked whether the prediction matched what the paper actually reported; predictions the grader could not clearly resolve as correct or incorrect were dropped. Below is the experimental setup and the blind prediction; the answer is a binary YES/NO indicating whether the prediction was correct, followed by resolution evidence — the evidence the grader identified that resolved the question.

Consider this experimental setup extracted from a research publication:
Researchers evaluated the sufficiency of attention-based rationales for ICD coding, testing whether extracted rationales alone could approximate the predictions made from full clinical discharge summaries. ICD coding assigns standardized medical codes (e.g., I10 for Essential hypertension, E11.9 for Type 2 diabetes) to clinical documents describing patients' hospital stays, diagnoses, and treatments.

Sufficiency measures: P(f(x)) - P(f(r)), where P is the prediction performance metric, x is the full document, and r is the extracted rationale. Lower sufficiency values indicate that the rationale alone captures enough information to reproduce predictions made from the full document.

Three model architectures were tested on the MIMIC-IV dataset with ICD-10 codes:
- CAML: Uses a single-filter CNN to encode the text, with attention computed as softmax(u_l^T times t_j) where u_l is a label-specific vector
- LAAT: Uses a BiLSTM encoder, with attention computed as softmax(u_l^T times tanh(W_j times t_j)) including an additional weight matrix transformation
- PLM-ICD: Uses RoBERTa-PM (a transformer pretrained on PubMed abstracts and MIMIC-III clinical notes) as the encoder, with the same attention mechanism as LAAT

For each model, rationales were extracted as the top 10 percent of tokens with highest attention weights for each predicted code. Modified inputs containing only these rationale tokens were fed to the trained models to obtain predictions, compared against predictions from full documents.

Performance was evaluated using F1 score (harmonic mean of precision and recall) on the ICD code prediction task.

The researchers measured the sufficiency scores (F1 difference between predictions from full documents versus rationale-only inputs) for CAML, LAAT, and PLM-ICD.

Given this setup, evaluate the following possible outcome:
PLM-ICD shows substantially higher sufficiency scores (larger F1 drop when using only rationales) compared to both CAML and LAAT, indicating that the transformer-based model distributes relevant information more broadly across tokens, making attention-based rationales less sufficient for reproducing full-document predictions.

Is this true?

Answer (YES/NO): NO